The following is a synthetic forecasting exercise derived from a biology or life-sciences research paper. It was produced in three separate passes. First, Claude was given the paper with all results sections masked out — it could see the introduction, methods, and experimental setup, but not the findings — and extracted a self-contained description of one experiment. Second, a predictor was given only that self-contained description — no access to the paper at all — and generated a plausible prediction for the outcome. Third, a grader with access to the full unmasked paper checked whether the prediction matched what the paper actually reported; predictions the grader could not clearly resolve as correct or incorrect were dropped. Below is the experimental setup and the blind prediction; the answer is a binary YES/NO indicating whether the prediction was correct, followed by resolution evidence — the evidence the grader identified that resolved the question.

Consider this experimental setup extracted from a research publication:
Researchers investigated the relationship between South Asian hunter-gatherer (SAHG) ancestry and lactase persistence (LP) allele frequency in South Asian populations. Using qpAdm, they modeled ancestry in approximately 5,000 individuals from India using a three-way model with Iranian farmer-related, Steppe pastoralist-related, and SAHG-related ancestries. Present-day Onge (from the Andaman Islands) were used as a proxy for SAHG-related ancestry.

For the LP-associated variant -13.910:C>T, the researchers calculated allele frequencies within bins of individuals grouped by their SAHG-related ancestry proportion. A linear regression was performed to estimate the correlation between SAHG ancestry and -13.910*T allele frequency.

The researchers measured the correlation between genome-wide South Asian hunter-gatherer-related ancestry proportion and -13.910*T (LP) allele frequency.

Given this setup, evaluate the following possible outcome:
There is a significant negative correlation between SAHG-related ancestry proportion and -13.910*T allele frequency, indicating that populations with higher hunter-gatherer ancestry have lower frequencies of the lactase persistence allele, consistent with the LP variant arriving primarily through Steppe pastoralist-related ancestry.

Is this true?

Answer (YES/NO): YES